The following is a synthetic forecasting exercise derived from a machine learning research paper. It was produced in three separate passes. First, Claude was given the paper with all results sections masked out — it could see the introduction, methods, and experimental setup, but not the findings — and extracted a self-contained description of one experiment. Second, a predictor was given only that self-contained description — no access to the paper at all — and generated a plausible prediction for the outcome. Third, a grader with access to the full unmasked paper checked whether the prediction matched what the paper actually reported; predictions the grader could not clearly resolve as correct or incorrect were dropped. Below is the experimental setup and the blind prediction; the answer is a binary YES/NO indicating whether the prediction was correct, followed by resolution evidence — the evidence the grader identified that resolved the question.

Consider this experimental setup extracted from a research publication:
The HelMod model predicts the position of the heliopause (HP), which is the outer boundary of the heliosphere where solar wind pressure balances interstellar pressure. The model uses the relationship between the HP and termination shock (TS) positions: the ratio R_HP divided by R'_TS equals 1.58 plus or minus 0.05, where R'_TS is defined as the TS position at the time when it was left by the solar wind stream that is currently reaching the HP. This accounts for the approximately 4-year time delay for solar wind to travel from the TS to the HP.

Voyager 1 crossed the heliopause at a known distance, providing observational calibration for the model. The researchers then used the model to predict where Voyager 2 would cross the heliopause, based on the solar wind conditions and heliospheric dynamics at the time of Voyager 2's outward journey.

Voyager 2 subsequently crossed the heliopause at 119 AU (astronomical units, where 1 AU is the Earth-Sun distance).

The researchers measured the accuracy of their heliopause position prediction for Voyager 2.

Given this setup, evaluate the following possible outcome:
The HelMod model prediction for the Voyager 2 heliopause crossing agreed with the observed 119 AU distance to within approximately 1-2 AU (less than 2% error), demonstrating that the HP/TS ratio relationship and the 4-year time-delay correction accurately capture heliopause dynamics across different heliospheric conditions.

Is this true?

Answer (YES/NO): YES